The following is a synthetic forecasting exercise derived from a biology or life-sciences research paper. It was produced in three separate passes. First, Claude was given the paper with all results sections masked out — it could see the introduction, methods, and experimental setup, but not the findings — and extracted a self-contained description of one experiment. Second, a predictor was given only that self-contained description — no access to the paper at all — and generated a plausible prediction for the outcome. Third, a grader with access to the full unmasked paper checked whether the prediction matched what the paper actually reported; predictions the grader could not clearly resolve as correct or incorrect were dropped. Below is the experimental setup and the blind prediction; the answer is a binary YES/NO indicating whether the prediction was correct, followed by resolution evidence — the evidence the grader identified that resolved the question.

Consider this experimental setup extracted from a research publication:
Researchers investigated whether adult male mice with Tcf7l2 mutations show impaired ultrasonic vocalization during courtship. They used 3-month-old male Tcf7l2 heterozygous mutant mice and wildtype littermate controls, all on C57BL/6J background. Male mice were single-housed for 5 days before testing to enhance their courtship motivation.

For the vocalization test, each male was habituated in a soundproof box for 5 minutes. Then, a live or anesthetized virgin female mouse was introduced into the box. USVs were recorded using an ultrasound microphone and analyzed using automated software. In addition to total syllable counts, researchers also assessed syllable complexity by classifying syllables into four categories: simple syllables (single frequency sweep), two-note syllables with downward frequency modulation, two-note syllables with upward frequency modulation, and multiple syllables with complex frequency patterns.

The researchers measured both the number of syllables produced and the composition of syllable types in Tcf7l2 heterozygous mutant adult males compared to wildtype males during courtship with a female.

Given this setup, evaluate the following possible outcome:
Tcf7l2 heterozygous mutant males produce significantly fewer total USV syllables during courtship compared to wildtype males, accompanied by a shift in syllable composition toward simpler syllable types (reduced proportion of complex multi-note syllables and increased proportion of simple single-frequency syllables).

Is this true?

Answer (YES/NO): YES